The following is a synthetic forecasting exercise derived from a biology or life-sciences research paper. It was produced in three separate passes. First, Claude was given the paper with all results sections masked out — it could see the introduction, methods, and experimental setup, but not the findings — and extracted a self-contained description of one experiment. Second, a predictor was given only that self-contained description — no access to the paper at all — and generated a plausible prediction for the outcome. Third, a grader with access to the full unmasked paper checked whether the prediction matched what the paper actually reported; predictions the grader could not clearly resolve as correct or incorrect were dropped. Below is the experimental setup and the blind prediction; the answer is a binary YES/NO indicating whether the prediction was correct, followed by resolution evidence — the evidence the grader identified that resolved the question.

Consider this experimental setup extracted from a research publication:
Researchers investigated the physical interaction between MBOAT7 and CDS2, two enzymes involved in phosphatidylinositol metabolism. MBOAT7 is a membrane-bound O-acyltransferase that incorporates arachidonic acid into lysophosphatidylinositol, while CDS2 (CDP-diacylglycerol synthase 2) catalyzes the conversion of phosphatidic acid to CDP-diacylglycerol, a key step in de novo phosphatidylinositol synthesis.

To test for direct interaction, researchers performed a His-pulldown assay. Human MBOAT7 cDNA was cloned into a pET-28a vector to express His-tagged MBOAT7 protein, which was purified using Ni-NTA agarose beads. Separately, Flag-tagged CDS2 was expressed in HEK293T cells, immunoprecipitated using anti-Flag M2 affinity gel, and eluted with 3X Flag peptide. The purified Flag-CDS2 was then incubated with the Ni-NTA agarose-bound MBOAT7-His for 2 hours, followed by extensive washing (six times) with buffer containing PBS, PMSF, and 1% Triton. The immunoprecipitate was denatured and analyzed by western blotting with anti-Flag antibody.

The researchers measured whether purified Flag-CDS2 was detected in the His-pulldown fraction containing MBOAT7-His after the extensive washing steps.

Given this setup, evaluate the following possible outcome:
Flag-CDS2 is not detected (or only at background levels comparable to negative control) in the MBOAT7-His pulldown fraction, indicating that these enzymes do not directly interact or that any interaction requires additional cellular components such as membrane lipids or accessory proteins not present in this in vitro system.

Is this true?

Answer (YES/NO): NO